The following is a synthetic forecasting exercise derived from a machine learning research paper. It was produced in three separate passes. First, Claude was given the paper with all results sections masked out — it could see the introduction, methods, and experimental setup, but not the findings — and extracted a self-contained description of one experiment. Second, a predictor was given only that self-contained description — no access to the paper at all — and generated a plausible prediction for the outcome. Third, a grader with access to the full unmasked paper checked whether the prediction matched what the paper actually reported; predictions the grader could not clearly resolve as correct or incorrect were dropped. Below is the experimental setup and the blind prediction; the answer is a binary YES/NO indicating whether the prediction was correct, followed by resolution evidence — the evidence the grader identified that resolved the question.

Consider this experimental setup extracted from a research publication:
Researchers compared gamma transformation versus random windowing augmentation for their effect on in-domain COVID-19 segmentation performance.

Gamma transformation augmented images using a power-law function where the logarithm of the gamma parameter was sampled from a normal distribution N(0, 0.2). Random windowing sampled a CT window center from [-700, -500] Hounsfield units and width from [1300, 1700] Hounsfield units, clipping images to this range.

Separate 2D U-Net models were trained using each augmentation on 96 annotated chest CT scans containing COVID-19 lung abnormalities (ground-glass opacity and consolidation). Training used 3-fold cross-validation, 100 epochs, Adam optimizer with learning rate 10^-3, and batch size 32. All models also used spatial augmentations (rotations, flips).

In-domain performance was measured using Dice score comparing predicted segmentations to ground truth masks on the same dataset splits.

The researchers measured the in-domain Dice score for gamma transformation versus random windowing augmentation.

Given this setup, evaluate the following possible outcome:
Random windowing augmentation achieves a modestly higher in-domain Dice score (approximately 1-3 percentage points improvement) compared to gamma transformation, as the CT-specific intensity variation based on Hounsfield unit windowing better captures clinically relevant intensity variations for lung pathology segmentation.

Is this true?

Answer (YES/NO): NO